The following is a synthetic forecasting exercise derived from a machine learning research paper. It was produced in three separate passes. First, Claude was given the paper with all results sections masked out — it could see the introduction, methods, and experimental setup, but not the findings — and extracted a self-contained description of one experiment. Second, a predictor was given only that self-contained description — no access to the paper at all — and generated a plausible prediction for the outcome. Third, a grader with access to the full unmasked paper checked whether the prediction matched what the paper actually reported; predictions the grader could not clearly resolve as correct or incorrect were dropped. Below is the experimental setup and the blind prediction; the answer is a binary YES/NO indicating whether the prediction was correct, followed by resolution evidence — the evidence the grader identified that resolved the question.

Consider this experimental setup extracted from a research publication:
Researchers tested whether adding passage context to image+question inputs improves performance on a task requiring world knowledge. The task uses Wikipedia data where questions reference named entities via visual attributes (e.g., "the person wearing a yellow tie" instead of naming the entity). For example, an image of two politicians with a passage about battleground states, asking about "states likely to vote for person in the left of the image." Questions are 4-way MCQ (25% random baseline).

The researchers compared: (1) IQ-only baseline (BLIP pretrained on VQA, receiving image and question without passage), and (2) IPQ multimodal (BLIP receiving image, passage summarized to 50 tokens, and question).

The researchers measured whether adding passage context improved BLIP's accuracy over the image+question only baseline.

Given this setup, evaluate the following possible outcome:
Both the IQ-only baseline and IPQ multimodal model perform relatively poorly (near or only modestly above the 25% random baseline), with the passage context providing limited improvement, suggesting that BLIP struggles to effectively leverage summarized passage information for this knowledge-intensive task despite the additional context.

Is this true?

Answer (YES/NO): NO